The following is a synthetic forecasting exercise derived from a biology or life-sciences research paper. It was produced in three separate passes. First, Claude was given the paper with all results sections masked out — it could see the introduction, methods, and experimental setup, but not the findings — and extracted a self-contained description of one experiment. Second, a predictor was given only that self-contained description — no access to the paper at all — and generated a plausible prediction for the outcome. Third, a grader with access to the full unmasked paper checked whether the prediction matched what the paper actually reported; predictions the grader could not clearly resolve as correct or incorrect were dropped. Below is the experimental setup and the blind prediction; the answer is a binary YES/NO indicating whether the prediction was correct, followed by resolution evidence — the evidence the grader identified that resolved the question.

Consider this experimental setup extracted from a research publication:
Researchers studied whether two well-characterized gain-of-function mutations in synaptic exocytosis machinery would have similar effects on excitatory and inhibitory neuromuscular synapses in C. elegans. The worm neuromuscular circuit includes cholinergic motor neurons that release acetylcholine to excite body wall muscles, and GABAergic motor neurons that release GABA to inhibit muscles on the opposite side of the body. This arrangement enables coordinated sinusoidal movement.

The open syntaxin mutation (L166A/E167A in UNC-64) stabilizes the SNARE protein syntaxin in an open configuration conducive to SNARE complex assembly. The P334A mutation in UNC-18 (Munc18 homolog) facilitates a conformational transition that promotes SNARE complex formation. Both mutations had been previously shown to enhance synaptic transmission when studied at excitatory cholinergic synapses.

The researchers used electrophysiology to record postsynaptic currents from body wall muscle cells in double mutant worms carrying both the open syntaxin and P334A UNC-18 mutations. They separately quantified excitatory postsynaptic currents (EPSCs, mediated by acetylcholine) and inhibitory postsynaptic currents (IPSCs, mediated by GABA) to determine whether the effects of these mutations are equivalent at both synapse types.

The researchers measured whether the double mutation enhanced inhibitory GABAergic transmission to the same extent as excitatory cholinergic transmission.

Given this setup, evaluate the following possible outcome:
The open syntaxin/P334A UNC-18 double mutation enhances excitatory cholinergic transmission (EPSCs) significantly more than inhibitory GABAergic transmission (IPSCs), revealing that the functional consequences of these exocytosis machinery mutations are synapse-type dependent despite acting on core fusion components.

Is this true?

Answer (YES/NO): YES